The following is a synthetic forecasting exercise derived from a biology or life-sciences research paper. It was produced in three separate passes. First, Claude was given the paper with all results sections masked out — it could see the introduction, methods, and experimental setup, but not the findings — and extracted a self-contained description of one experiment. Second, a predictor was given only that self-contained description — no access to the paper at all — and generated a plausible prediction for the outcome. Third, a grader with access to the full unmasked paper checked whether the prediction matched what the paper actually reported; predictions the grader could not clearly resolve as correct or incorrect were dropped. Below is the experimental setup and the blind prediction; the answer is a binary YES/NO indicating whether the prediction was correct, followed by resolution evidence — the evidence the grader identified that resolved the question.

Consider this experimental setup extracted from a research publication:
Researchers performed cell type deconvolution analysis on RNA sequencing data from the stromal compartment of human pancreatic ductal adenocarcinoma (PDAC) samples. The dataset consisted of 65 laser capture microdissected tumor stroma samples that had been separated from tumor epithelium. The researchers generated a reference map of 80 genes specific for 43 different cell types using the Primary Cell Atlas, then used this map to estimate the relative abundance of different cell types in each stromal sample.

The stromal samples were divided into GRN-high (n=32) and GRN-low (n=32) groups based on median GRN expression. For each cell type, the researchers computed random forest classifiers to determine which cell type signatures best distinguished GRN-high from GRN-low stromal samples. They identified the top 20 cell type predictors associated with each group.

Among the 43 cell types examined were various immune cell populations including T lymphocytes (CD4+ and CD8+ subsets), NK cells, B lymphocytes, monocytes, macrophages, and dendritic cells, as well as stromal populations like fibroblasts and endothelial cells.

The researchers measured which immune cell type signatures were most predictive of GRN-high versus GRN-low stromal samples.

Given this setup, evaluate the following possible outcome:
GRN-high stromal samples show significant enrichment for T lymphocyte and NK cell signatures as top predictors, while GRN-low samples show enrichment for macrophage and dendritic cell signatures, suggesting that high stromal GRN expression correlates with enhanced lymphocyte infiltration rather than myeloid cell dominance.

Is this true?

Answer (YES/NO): NO